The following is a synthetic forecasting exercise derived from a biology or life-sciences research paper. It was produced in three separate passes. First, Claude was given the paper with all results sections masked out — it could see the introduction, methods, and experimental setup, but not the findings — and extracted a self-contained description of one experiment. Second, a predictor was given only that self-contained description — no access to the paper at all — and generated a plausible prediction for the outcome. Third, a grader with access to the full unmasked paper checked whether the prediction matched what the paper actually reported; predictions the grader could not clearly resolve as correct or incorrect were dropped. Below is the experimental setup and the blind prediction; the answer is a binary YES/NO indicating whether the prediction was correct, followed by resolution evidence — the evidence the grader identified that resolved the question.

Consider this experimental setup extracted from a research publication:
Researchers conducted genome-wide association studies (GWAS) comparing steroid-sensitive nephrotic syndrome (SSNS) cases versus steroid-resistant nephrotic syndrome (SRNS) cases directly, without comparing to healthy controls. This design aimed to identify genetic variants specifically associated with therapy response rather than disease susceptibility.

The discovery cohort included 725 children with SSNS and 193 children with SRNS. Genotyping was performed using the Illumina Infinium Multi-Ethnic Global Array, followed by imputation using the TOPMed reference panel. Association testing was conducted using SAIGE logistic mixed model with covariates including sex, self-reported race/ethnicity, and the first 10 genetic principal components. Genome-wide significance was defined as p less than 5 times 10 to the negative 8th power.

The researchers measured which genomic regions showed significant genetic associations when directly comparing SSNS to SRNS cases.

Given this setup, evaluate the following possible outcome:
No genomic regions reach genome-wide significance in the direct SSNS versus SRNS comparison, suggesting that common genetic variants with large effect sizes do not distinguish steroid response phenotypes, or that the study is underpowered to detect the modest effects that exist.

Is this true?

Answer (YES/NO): NO